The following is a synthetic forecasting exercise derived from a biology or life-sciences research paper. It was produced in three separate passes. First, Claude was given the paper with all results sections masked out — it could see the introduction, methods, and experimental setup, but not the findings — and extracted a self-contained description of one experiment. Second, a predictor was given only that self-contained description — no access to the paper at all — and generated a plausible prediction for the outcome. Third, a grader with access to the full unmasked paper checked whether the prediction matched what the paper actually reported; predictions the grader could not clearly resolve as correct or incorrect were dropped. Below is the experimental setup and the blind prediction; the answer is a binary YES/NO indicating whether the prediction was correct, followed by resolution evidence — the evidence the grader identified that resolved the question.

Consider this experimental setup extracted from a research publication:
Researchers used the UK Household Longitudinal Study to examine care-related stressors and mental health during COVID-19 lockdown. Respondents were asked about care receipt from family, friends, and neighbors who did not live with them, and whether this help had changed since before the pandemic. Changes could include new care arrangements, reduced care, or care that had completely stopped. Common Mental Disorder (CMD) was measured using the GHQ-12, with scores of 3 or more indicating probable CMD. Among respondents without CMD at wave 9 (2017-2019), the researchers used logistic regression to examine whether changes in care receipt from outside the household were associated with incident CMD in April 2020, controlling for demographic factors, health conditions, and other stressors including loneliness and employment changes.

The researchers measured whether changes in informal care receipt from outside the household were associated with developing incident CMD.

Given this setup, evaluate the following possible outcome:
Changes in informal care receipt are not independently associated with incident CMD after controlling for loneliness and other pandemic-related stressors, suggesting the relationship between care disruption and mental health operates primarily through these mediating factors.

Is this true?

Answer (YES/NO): NO